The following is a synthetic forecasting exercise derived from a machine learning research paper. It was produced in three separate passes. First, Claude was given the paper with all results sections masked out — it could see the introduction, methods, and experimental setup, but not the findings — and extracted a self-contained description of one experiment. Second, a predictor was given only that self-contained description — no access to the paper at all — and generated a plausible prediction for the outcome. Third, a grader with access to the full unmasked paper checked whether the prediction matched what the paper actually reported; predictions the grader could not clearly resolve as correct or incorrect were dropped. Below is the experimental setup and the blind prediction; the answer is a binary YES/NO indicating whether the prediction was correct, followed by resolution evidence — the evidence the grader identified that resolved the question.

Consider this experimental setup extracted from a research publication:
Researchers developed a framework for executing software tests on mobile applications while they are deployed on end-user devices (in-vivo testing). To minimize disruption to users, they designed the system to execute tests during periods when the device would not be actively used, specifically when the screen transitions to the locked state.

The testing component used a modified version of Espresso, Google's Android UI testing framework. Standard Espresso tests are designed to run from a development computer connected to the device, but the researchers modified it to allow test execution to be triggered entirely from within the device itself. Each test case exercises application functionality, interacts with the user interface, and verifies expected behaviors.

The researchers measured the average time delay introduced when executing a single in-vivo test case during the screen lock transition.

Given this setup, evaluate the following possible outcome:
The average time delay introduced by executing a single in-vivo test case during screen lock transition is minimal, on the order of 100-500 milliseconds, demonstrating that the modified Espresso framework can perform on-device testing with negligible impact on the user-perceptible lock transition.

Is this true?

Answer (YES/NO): NO